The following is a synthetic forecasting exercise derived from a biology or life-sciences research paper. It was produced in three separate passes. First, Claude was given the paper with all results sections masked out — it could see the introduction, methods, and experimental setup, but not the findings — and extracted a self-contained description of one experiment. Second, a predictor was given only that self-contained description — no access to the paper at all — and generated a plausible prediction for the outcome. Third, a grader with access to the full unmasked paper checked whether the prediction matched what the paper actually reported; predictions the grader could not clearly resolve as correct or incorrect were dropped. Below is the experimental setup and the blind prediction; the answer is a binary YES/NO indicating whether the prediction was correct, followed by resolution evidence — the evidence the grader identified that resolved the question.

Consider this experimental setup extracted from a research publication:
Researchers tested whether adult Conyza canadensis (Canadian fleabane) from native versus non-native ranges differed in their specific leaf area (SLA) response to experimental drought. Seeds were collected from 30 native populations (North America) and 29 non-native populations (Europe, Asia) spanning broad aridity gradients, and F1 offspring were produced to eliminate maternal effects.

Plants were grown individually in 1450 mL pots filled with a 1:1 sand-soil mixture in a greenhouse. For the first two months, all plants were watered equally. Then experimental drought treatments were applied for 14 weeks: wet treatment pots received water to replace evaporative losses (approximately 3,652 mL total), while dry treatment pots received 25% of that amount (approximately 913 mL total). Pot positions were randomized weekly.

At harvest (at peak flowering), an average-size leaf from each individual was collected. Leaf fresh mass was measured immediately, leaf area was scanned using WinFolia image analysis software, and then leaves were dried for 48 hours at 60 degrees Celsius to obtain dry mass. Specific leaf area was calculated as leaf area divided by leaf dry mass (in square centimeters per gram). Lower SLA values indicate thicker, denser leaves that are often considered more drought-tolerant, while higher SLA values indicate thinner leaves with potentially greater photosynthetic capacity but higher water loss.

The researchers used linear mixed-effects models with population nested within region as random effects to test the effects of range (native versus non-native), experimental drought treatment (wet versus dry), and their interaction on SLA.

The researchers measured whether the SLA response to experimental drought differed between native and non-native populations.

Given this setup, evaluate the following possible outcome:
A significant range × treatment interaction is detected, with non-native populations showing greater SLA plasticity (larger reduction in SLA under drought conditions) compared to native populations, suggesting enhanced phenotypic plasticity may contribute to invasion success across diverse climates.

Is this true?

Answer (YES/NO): NO